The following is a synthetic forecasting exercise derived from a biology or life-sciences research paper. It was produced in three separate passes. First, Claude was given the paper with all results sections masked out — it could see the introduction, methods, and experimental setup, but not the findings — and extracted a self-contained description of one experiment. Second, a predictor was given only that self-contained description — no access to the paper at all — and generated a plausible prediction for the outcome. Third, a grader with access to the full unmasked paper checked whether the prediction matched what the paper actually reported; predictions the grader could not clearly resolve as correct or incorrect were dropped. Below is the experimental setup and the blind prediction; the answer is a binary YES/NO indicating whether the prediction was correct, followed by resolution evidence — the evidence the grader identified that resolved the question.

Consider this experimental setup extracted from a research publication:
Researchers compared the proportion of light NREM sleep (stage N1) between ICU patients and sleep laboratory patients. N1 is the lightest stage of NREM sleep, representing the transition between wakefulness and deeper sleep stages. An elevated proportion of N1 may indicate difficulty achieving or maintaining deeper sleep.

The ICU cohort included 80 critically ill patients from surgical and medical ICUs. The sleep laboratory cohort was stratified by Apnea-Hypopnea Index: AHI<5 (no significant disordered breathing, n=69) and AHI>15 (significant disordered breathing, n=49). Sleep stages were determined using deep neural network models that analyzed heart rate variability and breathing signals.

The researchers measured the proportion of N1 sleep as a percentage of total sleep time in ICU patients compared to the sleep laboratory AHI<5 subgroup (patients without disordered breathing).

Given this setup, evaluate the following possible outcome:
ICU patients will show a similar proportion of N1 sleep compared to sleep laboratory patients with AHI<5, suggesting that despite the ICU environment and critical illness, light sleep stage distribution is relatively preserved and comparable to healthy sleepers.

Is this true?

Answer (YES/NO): NO